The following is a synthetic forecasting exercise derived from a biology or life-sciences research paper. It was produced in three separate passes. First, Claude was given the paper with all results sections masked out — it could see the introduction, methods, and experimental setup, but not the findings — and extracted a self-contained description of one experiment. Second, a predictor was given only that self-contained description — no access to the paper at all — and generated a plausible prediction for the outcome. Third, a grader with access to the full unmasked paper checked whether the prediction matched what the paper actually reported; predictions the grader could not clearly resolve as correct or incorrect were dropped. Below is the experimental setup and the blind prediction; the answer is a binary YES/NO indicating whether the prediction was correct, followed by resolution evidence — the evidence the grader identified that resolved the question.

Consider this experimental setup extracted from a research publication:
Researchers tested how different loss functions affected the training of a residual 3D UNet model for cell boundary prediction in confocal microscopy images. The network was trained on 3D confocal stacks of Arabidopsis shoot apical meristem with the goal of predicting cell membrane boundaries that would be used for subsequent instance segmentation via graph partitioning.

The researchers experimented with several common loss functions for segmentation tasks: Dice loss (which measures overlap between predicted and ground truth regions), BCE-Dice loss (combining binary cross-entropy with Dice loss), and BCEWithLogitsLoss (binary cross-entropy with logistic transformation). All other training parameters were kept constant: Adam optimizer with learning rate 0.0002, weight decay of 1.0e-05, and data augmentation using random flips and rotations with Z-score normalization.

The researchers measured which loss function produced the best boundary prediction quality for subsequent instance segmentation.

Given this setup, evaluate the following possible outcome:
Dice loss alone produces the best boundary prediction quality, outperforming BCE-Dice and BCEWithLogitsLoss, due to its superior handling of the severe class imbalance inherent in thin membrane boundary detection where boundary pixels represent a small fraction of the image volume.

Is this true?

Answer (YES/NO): NO